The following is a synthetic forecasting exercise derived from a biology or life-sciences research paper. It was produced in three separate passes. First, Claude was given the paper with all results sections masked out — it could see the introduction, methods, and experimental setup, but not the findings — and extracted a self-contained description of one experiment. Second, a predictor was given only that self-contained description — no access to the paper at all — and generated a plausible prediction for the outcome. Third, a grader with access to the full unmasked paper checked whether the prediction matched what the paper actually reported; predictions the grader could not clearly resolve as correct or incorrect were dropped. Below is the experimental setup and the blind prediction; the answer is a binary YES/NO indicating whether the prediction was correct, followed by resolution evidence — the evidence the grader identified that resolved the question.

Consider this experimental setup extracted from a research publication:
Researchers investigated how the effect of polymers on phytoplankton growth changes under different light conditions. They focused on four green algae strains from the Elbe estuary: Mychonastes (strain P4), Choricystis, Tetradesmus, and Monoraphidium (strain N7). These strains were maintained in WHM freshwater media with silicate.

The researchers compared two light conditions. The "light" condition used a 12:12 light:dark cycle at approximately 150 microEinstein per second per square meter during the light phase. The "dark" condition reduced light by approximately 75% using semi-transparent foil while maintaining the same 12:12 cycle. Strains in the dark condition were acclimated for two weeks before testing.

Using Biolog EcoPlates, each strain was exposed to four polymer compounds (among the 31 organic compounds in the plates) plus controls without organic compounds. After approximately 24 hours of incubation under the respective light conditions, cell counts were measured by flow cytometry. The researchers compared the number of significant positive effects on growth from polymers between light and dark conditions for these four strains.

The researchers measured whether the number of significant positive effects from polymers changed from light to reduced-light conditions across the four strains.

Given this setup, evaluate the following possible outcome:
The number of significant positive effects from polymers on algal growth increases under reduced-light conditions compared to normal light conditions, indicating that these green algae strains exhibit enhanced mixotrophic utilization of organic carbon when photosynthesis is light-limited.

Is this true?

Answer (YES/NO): NO